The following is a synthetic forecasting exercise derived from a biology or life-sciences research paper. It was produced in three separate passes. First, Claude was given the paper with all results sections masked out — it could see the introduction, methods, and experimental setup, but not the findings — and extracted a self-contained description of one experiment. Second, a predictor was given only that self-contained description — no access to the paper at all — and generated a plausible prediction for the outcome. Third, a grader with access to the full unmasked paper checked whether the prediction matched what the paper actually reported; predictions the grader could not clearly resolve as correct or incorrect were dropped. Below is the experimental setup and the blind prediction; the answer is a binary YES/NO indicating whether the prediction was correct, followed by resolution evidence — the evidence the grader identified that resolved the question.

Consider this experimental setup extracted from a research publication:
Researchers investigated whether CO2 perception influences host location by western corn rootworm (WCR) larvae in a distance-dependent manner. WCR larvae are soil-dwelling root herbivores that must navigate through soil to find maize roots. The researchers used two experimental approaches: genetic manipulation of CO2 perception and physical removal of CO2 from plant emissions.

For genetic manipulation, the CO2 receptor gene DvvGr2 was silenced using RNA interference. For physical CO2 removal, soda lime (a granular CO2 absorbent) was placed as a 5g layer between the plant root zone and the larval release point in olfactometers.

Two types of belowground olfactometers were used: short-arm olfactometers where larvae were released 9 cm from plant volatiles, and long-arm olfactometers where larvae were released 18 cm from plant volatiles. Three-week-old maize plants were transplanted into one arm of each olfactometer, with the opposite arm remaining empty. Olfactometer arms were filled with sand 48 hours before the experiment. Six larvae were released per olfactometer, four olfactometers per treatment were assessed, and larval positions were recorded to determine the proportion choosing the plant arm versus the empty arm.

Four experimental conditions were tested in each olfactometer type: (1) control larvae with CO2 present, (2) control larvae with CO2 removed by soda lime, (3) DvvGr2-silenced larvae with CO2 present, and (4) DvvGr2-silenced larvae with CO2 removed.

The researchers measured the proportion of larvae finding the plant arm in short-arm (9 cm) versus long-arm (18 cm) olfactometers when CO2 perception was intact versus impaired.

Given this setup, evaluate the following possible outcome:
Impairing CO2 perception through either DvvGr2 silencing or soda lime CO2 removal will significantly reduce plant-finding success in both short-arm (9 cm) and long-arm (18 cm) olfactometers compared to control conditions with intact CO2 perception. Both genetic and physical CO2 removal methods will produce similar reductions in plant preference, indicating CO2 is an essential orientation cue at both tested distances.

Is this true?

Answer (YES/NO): NO